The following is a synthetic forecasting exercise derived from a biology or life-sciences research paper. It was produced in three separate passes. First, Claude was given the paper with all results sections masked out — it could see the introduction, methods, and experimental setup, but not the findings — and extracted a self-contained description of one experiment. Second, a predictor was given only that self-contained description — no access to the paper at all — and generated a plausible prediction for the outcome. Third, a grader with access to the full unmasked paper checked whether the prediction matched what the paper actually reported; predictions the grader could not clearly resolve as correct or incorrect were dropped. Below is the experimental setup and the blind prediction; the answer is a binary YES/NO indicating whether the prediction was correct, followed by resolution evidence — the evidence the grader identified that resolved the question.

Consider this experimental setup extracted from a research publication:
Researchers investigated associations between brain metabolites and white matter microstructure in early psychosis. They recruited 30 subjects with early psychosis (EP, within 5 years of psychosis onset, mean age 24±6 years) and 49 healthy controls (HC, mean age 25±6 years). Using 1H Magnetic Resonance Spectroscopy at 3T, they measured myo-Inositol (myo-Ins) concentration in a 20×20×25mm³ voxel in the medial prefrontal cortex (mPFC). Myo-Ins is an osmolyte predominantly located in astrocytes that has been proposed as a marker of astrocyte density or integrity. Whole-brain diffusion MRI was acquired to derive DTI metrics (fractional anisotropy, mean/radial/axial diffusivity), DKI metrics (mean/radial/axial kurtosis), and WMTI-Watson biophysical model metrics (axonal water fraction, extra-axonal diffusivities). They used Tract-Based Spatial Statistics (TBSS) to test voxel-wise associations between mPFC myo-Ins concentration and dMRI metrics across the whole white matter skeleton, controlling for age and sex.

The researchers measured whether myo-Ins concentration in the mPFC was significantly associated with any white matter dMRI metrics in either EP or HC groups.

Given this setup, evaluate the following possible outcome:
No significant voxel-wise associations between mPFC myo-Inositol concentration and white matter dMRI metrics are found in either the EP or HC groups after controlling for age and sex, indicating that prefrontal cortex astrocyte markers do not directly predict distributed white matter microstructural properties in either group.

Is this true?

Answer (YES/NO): NO